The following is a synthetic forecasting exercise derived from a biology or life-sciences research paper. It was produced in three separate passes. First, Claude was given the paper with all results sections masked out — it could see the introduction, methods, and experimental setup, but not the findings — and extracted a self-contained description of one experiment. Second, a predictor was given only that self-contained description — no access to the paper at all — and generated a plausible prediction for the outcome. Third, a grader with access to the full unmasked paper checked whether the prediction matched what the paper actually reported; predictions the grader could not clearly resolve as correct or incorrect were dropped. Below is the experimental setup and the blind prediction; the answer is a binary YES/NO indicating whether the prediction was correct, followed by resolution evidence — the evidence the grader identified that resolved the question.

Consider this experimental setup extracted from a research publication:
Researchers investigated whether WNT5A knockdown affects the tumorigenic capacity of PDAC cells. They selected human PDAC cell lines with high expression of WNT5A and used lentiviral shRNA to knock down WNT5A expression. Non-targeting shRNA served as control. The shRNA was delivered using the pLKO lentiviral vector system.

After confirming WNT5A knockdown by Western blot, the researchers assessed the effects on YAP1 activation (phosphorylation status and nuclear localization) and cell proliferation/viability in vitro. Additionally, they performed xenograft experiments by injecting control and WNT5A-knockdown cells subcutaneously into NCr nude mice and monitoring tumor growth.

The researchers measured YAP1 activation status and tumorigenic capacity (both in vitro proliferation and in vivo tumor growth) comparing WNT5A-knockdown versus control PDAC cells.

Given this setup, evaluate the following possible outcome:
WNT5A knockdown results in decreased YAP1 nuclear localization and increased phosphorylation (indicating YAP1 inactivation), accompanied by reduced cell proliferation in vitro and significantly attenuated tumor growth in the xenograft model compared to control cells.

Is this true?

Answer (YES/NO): YES